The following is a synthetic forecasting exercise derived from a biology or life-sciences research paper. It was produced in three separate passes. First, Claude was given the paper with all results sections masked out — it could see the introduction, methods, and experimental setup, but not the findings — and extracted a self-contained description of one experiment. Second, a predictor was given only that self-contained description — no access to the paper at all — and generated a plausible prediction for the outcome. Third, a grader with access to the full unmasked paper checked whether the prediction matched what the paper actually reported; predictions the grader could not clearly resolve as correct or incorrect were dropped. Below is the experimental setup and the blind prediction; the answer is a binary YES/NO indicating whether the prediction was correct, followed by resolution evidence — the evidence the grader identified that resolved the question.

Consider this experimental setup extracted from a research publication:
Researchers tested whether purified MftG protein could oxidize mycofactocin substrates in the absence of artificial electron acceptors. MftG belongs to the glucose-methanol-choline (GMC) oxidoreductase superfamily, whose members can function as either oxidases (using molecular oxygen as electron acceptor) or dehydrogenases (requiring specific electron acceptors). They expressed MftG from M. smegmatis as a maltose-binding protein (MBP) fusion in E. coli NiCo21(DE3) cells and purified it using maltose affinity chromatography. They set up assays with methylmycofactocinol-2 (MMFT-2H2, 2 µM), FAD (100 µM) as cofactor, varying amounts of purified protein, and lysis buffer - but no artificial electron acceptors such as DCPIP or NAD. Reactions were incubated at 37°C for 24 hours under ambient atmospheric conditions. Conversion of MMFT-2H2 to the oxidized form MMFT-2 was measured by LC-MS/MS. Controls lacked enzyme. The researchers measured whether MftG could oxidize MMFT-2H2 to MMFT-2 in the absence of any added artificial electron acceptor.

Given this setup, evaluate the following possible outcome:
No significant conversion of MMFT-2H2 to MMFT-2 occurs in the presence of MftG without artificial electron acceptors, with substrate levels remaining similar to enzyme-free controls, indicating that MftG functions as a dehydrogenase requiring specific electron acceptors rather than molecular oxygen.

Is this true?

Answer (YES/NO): NO